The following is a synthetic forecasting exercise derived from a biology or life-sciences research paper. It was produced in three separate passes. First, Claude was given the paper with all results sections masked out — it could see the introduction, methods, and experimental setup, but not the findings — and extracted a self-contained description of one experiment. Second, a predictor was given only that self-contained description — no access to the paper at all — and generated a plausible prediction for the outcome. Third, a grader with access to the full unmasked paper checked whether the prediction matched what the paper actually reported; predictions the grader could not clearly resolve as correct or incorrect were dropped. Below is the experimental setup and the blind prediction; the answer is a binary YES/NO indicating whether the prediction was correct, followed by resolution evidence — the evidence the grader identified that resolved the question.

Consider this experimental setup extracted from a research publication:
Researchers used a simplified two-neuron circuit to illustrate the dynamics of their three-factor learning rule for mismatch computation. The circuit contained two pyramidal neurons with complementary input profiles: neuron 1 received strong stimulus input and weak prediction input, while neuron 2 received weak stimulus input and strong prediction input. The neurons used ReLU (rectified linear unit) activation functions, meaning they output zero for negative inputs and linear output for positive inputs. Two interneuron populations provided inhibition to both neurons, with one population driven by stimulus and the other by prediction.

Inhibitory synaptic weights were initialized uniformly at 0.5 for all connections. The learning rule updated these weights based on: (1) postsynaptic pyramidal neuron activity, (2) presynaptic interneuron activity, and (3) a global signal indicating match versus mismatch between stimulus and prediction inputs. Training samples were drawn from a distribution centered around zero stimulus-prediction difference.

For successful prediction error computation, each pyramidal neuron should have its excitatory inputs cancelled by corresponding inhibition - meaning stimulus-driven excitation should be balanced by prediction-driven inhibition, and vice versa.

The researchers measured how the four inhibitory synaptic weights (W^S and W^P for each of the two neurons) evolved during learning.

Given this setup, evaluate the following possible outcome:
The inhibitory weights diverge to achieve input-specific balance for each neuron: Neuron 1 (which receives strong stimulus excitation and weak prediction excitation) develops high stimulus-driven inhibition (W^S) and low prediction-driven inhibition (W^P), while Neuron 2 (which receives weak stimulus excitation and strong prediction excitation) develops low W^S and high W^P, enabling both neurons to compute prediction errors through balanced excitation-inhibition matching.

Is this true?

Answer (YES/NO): NO